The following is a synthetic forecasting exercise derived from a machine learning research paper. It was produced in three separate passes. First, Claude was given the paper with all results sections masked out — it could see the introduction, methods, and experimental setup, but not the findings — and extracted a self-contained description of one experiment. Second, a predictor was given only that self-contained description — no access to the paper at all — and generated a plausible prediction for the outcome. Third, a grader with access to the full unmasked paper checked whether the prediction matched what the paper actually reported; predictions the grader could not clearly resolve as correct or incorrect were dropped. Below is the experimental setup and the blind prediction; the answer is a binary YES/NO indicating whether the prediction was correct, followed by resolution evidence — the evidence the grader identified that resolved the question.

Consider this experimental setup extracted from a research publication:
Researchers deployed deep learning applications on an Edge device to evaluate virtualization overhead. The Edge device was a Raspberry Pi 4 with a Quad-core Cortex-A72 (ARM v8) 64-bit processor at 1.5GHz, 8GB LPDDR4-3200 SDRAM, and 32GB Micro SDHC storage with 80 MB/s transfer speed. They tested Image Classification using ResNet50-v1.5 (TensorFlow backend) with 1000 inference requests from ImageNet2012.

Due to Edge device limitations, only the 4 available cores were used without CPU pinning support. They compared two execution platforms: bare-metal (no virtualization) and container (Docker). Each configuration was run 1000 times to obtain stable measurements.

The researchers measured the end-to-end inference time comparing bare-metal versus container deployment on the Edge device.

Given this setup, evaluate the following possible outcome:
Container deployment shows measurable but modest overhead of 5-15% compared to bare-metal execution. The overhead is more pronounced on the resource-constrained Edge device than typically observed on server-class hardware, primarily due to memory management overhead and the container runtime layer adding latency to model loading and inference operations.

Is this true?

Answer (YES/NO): NO